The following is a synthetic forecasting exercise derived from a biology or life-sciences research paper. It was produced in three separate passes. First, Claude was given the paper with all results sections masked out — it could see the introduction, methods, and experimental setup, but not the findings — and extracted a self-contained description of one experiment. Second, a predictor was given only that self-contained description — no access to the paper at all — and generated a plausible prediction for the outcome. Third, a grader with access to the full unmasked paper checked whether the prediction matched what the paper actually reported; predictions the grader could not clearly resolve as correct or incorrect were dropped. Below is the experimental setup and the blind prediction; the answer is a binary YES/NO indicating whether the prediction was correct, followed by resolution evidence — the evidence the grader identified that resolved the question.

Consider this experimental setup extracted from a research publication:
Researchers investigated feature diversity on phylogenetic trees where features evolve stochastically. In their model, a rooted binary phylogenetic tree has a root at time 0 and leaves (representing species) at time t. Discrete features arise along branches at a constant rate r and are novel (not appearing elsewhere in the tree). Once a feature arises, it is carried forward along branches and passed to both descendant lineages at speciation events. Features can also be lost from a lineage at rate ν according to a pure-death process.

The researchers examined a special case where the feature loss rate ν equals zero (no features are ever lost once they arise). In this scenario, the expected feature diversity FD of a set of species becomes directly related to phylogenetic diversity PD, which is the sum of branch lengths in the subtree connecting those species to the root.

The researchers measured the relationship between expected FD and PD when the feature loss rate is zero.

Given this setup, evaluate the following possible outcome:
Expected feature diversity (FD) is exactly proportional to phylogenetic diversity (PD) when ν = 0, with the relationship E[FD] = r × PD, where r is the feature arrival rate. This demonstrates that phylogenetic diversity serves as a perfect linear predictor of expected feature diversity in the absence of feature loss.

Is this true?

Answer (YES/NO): YES